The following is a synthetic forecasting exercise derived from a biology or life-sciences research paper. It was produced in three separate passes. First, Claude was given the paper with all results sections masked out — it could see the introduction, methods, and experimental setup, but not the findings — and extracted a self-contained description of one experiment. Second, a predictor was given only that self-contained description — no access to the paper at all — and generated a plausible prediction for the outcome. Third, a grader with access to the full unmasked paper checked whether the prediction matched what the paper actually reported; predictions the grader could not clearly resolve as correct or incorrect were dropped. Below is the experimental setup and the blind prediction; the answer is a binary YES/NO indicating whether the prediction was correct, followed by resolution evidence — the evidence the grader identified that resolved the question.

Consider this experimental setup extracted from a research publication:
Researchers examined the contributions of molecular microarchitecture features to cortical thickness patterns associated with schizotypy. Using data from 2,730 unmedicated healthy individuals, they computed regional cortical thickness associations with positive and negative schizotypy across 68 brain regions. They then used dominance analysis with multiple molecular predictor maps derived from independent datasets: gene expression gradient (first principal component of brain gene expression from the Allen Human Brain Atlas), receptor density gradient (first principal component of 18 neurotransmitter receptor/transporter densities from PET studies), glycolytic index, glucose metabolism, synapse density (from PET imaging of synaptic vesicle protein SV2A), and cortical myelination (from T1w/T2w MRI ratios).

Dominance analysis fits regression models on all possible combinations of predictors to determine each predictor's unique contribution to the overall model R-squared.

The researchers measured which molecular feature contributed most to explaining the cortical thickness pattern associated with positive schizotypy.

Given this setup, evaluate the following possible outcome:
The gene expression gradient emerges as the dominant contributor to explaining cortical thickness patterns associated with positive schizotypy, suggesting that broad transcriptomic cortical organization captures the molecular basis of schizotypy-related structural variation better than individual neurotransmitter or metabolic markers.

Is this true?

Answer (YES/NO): YES